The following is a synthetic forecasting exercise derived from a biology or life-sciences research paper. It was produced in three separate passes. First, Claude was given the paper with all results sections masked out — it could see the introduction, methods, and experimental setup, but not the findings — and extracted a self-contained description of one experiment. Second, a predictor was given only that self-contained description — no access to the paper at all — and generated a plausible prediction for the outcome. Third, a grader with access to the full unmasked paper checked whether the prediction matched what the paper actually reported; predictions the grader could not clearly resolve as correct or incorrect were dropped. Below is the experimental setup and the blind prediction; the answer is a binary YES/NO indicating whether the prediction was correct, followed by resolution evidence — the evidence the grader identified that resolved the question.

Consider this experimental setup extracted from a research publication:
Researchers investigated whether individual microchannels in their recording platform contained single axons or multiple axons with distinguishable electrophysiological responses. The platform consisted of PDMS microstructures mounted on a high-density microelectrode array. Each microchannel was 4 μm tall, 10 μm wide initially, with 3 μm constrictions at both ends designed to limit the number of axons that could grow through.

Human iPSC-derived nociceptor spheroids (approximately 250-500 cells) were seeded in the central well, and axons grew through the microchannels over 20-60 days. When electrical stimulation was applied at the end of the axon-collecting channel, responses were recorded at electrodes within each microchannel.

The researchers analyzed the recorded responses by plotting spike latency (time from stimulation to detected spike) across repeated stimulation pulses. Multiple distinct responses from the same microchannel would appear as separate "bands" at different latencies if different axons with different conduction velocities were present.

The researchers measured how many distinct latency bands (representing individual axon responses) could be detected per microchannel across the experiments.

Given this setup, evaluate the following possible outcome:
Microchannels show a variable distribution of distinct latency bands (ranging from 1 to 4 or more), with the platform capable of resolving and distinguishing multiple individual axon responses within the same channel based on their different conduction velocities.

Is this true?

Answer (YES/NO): YES